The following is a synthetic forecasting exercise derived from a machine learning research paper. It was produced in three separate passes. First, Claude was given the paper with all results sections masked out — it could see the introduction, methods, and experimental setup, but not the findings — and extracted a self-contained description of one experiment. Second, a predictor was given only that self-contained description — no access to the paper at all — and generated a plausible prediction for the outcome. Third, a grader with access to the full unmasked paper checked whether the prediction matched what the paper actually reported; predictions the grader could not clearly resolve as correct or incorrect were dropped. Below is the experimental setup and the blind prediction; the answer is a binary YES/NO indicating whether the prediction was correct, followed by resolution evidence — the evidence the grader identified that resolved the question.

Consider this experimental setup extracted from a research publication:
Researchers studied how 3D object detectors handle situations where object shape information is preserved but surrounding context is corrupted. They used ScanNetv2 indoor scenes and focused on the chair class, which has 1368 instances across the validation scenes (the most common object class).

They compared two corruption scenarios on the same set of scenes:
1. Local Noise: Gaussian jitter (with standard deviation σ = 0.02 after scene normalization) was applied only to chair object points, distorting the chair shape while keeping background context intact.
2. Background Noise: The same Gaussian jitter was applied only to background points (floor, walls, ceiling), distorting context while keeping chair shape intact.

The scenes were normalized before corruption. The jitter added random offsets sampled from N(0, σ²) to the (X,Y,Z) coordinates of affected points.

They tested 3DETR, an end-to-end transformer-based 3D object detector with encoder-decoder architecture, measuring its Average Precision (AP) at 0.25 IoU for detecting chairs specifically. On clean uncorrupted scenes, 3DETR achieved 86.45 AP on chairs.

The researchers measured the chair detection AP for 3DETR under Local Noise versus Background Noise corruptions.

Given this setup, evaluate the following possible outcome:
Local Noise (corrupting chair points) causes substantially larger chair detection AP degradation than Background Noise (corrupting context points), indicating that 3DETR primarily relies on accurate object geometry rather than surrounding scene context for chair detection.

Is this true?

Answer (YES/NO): NO